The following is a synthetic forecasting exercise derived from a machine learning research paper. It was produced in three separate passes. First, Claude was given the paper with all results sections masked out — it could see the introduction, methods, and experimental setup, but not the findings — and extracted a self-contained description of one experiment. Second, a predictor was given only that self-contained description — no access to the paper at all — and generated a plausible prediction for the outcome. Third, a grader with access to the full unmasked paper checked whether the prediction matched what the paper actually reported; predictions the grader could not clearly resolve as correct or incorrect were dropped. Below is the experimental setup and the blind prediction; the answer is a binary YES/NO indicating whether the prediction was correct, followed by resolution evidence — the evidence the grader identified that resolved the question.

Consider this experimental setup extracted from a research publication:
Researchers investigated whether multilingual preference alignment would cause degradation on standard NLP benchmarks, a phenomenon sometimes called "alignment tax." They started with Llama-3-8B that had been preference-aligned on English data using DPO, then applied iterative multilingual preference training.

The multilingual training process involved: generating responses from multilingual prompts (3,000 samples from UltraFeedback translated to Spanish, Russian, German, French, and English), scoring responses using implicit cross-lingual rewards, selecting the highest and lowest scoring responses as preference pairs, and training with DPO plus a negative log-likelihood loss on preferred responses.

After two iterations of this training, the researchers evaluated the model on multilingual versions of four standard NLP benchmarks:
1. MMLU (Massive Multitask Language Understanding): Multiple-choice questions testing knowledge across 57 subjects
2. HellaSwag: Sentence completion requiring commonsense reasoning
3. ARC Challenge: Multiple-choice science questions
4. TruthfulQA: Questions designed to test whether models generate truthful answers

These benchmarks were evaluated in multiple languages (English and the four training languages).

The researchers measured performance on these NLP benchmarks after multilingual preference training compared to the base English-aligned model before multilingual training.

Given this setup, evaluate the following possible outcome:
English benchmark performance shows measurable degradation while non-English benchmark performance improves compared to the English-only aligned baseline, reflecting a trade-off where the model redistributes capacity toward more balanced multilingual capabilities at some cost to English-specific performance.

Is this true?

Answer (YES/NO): NO